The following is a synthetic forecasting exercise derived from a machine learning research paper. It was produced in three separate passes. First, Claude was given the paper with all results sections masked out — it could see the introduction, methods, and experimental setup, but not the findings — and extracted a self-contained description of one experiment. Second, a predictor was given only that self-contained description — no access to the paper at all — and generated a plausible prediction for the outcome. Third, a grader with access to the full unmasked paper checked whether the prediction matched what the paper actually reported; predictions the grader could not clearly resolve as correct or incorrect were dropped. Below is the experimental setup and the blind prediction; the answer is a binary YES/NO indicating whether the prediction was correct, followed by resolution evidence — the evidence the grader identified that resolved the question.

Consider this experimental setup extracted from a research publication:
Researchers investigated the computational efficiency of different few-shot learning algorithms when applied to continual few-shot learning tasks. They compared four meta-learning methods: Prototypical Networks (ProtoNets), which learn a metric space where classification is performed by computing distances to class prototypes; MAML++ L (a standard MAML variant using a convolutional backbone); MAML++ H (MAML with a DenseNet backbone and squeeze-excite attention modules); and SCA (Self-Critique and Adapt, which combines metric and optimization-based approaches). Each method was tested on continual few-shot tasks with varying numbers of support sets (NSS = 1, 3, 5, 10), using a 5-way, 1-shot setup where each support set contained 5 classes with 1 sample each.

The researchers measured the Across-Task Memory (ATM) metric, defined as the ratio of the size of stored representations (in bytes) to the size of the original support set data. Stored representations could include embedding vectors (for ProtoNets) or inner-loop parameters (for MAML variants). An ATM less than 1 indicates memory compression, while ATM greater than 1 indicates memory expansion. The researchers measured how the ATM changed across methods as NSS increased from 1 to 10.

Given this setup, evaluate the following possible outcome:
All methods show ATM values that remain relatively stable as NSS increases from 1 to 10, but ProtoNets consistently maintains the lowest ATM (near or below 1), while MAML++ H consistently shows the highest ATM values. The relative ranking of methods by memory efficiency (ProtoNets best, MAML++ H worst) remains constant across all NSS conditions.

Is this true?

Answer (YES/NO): NO